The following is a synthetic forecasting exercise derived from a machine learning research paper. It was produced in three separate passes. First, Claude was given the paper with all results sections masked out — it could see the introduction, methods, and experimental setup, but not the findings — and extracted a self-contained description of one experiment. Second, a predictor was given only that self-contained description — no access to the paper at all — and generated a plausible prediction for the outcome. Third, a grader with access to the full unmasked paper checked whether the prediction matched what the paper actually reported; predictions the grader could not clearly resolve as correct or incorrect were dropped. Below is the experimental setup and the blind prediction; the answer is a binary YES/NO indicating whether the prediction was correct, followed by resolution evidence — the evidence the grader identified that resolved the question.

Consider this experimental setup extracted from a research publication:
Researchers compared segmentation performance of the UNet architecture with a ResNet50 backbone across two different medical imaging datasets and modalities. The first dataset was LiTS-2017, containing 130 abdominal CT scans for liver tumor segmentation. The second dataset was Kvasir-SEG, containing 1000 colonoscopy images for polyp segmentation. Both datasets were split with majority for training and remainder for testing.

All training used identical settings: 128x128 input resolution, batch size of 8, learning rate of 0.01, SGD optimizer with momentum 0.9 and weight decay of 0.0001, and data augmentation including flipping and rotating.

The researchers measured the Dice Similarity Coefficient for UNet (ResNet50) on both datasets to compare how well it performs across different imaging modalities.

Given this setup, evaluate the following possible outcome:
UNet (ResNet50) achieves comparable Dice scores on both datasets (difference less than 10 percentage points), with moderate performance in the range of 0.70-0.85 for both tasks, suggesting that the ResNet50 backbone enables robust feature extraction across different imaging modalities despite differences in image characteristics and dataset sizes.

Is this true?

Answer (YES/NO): YES